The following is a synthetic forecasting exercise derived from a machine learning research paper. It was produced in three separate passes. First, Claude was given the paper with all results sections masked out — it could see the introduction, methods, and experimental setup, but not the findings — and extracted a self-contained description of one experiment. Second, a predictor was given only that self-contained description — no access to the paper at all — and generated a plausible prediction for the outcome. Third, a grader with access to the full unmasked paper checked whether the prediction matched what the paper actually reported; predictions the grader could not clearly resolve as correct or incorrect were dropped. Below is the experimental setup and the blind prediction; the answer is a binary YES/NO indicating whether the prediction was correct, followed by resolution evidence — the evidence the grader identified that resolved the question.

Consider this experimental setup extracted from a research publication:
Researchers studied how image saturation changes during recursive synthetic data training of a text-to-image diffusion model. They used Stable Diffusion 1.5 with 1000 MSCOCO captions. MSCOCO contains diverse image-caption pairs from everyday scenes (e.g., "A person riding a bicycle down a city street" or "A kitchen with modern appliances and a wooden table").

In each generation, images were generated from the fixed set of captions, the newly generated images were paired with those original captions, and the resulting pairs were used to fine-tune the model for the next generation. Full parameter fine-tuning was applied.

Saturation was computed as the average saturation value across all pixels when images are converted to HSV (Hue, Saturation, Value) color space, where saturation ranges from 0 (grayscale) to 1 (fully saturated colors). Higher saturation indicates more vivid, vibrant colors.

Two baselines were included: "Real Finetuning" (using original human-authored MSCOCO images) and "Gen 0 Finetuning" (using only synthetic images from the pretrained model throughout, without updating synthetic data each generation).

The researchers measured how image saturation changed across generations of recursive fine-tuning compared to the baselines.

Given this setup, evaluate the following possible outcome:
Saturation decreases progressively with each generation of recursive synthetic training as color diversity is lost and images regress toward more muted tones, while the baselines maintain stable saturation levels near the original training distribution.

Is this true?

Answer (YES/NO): NO